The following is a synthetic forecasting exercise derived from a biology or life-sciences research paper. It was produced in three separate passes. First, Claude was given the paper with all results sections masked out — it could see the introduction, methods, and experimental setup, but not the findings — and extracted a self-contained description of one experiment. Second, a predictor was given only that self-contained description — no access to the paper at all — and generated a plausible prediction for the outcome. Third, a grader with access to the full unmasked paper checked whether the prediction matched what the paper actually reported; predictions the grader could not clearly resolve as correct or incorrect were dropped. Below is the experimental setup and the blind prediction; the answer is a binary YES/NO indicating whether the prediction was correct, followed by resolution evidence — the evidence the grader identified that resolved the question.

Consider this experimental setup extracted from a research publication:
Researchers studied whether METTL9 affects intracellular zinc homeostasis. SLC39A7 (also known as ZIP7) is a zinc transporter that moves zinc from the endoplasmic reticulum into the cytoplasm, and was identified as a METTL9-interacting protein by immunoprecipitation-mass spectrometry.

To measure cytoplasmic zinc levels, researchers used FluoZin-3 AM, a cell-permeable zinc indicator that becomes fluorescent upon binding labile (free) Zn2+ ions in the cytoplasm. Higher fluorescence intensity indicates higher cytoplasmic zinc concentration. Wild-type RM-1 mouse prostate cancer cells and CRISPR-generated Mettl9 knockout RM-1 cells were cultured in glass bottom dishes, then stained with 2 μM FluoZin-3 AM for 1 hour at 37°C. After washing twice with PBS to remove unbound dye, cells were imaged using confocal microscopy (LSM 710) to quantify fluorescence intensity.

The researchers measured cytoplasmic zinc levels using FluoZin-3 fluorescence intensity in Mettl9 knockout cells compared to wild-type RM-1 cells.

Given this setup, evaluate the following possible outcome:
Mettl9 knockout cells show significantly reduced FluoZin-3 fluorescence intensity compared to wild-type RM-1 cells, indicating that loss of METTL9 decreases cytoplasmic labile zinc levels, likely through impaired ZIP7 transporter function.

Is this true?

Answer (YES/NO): NO